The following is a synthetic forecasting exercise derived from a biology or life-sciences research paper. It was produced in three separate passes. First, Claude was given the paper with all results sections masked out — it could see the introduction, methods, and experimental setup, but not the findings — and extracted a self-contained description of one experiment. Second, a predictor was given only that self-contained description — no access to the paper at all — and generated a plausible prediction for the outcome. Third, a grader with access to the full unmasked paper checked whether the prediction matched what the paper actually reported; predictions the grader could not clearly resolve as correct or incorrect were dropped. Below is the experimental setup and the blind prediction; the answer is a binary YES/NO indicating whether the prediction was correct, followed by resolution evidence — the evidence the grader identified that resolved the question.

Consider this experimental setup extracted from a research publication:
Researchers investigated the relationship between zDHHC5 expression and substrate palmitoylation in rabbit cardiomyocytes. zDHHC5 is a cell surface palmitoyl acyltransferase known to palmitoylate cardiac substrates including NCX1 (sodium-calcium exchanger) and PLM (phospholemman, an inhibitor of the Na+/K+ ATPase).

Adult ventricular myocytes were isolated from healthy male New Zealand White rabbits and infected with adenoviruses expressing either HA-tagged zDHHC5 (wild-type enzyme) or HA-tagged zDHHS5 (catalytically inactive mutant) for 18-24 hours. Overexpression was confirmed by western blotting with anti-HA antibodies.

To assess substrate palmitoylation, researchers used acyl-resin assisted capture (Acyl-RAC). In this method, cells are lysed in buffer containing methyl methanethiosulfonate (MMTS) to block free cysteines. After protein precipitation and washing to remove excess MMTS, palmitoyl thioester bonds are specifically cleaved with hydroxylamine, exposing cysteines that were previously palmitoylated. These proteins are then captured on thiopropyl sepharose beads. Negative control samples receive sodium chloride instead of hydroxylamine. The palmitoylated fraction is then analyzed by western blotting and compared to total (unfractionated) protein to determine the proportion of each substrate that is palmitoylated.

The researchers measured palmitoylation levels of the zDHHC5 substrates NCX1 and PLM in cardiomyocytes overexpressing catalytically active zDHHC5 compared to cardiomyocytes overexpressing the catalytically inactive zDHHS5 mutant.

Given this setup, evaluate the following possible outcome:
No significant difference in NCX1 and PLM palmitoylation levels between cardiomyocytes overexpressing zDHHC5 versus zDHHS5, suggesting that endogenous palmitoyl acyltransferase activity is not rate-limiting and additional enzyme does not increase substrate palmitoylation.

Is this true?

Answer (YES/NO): YES